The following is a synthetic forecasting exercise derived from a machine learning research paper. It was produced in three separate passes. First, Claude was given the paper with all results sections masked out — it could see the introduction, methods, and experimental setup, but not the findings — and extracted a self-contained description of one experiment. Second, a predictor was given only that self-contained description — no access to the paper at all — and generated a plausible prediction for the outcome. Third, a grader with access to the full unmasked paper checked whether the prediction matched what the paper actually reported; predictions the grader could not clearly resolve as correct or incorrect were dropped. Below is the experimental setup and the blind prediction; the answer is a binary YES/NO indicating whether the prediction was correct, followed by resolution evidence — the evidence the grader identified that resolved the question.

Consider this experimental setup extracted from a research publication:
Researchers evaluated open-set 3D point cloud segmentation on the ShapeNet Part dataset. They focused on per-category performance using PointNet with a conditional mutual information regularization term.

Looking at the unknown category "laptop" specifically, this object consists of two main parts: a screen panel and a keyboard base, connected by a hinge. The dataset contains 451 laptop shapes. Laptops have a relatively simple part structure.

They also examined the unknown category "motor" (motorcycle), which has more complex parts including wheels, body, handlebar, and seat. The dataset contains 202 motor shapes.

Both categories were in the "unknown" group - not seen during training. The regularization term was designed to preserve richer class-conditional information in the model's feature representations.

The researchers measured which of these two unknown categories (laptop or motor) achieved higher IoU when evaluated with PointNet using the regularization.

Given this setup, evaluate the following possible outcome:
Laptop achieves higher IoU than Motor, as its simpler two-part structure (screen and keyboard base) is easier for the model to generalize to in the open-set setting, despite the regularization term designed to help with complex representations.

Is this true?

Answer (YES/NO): YES